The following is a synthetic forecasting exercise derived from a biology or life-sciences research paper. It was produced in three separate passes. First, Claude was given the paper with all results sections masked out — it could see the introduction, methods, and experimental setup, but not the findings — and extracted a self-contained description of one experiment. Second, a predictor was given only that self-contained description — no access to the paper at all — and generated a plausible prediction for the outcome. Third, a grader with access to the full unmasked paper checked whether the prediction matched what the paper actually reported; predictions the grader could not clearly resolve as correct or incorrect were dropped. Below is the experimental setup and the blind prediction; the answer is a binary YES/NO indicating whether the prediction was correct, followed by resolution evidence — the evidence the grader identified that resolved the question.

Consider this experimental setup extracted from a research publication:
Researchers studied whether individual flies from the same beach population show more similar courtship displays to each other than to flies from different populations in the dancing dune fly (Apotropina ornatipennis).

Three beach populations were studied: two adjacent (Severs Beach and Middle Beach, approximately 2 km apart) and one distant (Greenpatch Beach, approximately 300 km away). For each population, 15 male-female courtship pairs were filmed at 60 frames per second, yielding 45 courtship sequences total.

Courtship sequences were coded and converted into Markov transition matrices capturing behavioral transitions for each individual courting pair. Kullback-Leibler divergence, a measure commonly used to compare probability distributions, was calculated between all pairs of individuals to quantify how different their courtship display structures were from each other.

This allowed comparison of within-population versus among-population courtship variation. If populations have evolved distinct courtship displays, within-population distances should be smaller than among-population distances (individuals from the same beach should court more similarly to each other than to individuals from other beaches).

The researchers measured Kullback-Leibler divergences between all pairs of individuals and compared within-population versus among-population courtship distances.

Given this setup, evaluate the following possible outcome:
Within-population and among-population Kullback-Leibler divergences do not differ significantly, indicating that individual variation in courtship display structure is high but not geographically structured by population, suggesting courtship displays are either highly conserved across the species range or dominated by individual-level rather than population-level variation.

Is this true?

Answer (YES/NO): YES